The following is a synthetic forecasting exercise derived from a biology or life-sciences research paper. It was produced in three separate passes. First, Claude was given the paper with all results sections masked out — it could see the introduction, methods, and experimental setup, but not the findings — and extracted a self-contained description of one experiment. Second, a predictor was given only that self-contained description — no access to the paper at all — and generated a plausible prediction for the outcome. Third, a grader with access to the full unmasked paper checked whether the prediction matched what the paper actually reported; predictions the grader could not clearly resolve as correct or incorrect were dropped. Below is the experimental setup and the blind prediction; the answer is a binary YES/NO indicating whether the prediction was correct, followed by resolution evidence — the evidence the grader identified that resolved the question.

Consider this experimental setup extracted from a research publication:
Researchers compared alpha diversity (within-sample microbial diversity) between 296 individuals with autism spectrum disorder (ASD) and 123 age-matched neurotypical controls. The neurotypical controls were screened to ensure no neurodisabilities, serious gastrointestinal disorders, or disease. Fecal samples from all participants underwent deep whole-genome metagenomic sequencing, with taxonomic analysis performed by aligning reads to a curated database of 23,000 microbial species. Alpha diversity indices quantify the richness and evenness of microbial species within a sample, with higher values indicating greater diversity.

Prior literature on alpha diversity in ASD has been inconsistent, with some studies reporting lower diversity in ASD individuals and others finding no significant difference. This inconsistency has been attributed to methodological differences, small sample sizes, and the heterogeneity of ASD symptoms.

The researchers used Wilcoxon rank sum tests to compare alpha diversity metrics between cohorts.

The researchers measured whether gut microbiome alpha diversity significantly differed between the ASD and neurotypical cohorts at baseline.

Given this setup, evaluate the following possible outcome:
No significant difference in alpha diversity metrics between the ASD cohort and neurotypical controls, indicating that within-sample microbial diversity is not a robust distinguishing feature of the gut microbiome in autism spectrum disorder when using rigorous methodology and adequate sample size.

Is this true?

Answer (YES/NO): NO